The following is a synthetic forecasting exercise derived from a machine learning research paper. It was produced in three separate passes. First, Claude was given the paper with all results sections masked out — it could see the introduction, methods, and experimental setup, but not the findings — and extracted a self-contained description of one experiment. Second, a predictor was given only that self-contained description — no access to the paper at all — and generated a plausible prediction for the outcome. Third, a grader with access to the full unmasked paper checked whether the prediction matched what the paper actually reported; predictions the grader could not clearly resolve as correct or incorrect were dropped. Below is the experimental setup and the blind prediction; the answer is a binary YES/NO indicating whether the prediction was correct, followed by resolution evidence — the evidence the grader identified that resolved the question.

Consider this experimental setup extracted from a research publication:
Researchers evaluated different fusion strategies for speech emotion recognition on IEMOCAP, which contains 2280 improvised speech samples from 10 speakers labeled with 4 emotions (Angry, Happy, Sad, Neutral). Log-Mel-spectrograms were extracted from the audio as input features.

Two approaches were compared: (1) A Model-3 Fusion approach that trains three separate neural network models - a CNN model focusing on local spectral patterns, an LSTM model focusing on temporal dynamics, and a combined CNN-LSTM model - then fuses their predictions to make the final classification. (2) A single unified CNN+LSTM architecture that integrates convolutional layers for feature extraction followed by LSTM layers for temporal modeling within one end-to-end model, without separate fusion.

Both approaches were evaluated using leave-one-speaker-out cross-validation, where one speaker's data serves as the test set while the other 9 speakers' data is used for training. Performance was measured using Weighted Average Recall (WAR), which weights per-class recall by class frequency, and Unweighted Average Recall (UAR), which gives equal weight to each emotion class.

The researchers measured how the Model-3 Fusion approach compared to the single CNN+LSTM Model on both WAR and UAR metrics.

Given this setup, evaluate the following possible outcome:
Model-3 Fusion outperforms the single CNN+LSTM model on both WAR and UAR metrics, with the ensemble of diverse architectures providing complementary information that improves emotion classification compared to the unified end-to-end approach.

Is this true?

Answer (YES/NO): NO